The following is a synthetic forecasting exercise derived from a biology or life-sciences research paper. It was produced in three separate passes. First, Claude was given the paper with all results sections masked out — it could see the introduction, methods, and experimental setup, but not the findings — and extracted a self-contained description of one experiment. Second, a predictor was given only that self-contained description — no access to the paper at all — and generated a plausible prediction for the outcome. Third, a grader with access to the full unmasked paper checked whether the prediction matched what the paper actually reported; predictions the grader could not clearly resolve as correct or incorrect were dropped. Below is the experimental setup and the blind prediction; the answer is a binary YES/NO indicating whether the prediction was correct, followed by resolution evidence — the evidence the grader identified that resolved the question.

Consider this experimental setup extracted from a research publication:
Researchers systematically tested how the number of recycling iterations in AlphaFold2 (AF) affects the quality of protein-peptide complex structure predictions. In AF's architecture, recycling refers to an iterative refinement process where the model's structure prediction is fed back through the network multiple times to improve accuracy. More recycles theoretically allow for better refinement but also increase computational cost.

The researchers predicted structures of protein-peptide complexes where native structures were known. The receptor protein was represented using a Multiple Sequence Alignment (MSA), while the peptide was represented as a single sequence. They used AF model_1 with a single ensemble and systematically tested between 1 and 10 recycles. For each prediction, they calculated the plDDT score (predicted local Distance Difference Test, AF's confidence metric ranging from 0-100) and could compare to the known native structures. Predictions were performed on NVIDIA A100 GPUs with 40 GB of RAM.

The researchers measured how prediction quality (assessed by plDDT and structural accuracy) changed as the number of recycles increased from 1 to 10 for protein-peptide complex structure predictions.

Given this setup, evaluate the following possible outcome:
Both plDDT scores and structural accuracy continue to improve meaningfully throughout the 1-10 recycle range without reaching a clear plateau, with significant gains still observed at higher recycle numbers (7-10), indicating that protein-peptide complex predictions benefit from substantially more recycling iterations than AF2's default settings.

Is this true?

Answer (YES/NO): NO